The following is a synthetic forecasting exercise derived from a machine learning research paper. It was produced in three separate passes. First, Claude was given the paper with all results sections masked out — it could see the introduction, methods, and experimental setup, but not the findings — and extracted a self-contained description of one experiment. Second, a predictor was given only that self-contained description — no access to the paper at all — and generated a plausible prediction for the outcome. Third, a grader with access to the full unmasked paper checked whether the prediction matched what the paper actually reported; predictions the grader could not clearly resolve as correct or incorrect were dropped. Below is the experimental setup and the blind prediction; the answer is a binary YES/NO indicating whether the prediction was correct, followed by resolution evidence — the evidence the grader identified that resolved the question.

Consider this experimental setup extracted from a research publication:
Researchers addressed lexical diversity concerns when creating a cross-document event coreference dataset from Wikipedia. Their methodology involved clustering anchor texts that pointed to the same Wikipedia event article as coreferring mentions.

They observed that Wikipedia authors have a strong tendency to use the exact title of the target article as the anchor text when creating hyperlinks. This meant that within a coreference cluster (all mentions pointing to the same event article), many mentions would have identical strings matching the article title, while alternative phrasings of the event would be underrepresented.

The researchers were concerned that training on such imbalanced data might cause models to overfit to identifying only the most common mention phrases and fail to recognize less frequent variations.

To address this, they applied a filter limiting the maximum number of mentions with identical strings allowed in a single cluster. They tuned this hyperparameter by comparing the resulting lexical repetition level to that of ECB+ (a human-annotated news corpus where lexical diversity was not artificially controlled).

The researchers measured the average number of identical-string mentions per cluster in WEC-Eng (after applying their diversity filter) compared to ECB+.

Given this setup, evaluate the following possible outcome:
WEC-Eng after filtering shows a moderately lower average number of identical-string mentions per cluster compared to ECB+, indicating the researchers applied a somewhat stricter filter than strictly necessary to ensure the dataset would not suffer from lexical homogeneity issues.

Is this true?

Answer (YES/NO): NO